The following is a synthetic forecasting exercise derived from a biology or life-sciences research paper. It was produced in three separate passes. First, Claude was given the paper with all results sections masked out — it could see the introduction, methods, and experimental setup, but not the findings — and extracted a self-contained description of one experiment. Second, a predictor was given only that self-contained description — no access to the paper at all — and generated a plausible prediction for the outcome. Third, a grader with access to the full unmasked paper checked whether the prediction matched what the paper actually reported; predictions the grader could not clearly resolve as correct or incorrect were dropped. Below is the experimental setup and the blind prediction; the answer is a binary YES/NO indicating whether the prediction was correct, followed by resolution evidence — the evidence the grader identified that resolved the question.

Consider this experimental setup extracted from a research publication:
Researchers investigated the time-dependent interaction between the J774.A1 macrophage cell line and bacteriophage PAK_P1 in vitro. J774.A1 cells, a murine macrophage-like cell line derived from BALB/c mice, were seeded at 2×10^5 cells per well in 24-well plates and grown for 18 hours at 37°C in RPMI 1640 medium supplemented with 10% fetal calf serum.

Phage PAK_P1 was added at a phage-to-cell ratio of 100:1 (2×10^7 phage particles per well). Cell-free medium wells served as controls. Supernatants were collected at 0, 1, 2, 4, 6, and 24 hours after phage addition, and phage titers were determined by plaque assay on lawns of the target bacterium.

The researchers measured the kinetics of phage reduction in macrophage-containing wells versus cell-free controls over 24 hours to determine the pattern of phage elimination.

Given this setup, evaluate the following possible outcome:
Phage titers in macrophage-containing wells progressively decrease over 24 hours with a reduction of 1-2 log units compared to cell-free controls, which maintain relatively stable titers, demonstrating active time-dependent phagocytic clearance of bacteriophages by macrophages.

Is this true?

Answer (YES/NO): NO